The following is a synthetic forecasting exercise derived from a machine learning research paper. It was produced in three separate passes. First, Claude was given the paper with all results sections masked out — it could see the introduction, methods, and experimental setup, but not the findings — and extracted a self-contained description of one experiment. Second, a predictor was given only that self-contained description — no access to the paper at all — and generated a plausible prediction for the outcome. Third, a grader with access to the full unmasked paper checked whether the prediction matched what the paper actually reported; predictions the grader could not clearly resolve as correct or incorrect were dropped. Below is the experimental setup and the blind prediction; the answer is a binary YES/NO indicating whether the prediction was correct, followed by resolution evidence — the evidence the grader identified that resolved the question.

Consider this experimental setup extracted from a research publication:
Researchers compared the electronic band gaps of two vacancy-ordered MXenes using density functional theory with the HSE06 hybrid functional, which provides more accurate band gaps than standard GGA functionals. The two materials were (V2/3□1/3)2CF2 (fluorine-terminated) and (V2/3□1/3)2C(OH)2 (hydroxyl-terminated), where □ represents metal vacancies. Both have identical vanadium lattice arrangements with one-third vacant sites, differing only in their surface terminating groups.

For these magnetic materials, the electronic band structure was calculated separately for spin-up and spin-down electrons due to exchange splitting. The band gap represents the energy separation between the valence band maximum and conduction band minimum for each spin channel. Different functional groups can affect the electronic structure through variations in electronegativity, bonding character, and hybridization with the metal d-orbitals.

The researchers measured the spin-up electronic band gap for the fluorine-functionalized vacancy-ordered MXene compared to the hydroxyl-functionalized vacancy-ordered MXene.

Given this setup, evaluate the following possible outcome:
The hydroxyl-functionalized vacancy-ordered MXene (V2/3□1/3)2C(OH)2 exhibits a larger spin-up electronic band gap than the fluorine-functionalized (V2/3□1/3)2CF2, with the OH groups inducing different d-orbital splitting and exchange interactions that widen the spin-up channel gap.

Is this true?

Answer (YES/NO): NO